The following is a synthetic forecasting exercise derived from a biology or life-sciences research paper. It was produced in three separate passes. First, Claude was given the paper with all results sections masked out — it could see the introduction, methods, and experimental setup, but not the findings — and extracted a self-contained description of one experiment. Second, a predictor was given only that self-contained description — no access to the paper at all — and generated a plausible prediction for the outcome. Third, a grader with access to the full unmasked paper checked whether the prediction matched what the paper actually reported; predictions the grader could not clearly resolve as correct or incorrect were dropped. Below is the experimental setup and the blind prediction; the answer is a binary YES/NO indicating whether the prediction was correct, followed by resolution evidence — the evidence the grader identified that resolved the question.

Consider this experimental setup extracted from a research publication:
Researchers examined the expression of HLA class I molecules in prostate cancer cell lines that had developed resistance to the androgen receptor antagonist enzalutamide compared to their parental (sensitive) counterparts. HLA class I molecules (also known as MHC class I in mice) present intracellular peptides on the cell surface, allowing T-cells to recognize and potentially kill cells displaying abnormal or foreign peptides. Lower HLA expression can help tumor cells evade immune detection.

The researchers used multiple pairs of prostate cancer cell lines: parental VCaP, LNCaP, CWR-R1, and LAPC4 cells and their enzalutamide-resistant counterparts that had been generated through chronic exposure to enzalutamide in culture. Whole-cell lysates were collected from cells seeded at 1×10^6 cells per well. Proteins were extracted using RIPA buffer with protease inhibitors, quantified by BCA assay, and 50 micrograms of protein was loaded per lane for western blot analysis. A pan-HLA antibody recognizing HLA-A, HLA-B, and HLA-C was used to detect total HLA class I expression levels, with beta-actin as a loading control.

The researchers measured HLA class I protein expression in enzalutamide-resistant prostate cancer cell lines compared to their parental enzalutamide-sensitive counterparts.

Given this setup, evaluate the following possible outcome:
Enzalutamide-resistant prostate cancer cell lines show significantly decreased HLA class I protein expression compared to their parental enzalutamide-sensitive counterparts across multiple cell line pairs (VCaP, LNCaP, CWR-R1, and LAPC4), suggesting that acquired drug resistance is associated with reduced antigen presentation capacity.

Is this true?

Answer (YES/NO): NO